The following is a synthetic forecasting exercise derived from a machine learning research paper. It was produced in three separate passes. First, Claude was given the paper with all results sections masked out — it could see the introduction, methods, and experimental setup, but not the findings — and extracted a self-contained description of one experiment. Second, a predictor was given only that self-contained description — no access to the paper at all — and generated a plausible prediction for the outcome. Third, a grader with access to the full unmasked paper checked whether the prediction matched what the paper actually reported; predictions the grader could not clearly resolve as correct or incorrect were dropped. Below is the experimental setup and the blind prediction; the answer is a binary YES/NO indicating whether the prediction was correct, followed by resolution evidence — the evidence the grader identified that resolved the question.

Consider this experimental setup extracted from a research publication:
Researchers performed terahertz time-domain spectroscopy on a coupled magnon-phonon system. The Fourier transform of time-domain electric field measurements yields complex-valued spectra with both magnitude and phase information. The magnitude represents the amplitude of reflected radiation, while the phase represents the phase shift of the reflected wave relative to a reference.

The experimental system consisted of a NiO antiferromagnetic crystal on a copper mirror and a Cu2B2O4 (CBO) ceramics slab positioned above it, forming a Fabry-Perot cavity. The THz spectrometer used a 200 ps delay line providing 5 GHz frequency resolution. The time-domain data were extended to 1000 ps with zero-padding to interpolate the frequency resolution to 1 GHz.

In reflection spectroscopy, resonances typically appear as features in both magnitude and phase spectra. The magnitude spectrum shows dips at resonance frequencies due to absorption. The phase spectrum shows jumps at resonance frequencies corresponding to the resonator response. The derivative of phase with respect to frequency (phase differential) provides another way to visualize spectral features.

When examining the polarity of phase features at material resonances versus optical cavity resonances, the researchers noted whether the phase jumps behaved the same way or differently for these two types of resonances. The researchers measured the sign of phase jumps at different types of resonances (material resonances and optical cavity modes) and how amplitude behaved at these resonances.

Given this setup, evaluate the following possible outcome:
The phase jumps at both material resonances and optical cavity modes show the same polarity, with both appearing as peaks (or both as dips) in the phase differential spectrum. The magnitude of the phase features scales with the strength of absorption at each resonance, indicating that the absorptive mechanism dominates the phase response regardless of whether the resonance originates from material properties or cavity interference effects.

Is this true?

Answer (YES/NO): NO